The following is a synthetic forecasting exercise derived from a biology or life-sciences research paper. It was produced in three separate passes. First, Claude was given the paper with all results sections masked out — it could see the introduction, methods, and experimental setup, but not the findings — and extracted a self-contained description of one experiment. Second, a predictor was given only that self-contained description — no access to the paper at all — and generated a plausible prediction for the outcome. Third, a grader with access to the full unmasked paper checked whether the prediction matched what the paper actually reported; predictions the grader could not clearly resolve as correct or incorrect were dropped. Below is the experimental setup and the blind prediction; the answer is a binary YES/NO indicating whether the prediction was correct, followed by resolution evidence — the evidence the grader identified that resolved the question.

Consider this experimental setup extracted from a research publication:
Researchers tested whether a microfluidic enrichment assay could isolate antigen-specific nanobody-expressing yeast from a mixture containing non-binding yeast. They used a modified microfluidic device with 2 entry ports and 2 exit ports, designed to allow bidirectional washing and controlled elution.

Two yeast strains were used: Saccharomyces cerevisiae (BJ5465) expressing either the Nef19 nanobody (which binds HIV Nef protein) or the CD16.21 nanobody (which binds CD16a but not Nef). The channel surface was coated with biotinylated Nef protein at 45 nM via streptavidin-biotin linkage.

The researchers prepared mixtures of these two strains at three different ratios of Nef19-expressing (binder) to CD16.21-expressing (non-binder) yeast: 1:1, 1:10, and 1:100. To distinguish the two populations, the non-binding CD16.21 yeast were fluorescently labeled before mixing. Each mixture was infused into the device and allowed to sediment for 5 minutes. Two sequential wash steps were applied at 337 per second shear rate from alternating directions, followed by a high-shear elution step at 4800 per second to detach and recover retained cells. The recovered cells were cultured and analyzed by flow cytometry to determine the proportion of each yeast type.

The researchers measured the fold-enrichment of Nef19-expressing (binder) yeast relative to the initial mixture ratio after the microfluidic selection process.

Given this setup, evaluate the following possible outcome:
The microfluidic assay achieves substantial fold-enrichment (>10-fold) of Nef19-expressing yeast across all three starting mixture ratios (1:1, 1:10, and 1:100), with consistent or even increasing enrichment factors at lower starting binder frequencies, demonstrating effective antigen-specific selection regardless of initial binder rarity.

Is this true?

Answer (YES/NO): NO